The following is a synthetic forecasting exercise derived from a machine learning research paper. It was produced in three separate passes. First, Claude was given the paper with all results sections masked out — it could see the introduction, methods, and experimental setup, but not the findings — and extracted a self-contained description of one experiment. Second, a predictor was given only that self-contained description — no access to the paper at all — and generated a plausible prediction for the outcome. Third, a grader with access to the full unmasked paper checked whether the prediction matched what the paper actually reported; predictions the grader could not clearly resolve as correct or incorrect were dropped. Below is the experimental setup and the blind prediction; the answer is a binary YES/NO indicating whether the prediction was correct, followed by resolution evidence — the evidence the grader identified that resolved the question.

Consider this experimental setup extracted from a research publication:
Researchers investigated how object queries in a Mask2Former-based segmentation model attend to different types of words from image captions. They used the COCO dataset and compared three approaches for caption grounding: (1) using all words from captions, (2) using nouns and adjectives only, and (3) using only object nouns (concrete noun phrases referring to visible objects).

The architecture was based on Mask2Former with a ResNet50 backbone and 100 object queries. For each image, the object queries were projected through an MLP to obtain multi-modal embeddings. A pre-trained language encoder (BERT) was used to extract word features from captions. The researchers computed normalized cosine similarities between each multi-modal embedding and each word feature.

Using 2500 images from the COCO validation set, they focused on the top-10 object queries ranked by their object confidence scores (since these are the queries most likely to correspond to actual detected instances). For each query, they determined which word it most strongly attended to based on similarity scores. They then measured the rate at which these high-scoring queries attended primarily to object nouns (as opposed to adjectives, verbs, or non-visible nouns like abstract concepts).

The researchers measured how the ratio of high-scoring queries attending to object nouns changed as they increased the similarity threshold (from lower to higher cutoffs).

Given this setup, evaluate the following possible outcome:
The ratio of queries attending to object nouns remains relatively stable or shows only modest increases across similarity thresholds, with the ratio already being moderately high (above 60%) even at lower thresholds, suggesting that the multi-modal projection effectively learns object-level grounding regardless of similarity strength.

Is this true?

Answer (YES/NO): NO